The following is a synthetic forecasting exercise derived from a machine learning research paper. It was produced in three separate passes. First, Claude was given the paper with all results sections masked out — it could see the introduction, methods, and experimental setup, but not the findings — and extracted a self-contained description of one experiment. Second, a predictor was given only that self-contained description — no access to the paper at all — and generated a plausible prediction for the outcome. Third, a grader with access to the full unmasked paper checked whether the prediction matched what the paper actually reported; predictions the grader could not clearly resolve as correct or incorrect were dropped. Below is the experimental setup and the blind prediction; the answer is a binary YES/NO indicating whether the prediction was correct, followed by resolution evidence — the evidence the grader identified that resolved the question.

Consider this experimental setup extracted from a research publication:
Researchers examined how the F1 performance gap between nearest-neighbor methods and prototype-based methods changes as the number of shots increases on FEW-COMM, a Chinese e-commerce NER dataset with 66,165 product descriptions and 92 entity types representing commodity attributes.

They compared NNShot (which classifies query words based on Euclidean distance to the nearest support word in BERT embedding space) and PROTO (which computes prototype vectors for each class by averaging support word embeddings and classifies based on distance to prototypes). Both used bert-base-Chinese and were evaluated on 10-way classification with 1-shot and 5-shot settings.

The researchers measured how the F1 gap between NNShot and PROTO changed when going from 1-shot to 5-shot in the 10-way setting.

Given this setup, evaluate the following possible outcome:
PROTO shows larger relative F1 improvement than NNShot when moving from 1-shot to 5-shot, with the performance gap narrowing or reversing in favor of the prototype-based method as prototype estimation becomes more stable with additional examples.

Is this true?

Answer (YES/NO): NO